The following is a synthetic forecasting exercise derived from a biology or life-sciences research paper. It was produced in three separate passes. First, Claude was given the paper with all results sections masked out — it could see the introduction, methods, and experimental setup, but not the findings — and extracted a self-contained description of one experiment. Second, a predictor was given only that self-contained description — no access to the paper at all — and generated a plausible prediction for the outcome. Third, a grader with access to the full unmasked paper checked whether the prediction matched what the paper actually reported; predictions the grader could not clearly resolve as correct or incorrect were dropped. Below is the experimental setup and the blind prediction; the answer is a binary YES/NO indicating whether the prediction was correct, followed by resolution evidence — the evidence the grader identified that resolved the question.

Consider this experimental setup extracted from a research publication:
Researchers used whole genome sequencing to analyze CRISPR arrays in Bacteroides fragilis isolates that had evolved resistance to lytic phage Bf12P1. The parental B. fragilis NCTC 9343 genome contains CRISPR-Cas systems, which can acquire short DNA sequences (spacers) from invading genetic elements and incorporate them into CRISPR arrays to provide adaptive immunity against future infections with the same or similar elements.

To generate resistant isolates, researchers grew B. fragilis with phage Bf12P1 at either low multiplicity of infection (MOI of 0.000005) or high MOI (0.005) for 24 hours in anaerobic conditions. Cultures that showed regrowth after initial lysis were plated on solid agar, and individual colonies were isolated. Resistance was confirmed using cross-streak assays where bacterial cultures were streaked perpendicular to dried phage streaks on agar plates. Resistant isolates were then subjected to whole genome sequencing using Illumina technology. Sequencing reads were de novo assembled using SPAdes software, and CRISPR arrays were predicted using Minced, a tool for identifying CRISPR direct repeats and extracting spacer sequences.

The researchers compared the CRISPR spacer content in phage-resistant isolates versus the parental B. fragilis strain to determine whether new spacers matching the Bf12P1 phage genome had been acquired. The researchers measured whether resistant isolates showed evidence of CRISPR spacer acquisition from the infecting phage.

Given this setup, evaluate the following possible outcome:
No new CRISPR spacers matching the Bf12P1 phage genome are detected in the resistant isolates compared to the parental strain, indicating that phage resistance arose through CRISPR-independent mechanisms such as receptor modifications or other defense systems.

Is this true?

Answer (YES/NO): NO